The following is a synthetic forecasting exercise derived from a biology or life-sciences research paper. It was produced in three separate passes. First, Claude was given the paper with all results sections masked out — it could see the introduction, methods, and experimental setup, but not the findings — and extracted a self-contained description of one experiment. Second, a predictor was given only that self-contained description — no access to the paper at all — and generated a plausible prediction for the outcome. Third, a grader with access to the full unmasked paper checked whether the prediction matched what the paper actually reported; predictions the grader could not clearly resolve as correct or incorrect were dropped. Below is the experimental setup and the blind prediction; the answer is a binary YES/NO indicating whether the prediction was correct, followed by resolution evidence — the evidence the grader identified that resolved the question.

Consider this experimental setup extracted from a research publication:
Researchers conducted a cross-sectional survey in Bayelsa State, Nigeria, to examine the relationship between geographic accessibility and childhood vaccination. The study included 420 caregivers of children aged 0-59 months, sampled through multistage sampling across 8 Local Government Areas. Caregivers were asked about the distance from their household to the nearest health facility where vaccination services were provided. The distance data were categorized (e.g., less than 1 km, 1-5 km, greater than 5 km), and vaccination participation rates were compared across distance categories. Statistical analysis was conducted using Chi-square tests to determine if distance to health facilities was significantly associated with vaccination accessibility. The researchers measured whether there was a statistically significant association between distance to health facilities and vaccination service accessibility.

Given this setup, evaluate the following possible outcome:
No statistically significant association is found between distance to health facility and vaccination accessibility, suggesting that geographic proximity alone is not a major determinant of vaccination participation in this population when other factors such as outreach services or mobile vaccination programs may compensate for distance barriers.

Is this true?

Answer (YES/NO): NO